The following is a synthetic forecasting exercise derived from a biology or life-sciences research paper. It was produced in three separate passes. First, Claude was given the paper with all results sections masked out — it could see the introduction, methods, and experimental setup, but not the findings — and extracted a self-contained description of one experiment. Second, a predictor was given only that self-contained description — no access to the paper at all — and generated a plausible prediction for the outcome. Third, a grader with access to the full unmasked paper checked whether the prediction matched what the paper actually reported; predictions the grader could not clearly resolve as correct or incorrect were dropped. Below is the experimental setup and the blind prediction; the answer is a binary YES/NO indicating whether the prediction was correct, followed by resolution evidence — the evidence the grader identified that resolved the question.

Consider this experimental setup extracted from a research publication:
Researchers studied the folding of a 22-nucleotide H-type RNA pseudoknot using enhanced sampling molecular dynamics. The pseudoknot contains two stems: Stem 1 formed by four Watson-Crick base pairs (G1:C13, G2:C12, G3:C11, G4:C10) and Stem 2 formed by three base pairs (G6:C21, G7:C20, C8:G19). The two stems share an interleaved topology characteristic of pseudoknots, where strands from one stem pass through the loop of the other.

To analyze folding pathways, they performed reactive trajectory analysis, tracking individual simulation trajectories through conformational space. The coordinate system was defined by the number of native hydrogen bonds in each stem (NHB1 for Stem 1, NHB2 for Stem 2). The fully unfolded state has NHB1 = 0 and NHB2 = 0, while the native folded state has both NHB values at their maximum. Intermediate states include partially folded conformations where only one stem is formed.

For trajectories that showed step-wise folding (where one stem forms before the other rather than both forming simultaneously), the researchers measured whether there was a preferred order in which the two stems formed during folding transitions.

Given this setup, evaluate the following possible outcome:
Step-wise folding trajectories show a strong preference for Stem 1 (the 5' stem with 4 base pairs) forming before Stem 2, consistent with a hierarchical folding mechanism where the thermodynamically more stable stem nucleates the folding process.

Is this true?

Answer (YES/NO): NO